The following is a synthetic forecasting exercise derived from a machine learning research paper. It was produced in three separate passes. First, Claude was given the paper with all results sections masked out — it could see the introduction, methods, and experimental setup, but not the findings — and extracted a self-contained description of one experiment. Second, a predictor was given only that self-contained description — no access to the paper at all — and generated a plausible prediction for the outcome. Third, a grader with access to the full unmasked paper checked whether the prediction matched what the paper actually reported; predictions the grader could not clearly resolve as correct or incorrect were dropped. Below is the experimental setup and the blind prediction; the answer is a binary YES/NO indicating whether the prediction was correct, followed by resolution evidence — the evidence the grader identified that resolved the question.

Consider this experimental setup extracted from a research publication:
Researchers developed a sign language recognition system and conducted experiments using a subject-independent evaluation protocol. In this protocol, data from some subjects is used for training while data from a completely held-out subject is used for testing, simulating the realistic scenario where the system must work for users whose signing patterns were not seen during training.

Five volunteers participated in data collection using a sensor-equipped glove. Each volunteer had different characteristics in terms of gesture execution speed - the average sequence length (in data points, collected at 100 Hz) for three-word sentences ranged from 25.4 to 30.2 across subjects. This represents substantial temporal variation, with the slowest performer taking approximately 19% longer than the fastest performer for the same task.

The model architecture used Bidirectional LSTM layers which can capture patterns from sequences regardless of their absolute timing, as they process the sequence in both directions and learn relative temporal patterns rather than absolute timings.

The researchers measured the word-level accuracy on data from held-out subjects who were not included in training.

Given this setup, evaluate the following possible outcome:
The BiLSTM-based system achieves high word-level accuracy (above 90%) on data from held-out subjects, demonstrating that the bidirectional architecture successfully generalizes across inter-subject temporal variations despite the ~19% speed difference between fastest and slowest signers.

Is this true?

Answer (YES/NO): YES